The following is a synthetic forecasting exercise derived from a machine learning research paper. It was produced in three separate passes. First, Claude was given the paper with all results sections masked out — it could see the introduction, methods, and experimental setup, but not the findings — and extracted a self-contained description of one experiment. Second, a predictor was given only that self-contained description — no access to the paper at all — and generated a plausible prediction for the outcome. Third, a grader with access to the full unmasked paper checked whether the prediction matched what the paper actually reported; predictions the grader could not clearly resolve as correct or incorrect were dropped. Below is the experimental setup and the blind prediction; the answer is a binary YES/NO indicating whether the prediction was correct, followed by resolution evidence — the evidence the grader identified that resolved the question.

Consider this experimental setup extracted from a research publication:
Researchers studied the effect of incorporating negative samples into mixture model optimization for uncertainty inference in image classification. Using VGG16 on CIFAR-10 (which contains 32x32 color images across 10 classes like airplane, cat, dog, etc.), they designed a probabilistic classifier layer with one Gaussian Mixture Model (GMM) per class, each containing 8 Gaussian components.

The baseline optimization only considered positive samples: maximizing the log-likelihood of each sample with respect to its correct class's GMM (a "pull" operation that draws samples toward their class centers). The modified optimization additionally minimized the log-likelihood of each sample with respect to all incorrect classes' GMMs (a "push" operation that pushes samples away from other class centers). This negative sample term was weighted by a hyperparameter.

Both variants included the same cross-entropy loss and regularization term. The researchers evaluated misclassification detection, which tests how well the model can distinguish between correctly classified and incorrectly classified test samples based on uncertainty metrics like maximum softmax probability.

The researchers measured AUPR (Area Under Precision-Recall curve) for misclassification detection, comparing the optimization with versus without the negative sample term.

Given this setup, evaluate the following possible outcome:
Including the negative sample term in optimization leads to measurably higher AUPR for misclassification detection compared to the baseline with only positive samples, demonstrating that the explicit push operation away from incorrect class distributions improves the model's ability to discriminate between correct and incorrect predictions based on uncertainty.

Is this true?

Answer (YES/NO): YES